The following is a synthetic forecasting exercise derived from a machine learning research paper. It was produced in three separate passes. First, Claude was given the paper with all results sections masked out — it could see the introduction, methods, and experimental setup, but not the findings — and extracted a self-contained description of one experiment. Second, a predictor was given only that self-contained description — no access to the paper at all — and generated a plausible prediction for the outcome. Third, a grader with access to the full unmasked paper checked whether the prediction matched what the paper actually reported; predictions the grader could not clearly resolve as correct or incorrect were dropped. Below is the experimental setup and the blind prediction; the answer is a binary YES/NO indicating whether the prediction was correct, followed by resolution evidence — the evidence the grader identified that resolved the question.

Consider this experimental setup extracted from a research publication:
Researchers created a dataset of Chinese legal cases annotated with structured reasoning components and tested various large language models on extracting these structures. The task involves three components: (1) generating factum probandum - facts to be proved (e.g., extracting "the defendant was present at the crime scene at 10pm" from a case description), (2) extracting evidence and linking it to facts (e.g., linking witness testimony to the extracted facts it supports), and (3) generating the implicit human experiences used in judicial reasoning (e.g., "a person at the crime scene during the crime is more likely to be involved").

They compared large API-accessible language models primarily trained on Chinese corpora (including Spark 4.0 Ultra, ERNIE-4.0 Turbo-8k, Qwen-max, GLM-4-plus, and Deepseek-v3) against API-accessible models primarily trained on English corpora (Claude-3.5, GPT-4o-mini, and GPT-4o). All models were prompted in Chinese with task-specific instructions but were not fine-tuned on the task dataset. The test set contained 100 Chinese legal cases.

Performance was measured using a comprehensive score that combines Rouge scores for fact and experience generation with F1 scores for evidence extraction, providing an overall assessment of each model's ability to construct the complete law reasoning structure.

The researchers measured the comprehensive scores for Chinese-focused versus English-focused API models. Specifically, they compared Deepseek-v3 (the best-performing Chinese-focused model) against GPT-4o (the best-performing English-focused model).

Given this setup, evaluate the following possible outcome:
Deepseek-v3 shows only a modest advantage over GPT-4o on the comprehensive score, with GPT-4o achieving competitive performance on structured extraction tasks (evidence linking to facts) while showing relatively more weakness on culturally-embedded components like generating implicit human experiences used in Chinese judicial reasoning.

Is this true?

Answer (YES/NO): NO